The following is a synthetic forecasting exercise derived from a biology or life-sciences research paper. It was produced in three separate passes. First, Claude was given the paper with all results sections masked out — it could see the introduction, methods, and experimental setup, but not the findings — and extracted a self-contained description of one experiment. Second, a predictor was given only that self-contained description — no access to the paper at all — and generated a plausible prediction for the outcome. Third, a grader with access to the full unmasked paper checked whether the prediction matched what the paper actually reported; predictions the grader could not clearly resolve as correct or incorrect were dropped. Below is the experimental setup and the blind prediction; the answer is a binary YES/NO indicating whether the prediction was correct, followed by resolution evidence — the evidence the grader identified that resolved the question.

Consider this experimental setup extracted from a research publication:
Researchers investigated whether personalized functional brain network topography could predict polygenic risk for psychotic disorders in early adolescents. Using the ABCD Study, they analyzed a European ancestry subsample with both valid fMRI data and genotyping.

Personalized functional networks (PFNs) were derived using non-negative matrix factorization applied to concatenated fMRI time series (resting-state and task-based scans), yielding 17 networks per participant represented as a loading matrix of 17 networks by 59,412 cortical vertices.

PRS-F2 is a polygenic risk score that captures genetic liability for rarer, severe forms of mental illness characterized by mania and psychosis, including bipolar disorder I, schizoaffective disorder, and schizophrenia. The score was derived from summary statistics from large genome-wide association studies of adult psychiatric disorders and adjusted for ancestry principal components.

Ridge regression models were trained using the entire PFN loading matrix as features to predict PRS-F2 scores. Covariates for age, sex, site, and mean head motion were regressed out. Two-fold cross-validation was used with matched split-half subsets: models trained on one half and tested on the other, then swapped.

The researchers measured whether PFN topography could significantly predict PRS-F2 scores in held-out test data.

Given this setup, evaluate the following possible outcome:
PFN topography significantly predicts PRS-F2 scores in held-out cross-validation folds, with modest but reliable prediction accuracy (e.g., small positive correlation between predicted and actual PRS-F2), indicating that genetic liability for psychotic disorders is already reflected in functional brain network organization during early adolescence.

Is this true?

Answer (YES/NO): YES